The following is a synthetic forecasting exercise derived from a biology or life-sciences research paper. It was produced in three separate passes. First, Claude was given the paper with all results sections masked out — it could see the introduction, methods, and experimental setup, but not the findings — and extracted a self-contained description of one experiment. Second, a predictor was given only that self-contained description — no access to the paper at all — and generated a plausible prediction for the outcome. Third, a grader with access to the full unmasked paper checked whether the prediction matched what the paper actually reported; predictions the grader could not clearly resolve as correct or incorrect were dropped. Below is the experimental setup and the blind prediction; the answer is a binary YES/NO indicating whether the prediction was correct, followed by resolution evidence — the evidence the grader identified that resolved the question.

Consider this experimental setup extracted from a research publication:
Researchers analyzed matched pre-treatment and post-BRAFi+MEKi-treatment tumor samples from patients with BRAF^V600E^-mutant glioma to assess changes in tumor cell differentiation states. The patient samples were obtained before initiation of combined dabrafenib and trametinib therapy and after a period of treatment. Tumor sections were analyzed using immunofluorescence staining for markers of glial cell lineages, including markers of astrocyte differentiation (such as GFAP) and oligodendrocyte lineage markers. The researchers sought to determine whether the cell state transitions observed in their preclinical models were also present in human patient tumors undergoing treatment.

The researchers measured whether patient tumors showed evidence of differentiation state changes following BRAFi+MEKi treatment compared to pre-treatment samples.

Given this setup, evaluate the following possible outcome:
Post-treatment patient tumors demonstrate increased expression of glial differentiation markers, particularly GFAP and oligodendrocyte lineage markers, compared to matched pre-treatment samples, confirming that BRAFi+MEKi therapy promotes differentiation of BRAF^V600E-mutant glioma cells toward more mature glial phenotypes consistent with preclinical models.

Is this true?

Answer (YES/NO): YES